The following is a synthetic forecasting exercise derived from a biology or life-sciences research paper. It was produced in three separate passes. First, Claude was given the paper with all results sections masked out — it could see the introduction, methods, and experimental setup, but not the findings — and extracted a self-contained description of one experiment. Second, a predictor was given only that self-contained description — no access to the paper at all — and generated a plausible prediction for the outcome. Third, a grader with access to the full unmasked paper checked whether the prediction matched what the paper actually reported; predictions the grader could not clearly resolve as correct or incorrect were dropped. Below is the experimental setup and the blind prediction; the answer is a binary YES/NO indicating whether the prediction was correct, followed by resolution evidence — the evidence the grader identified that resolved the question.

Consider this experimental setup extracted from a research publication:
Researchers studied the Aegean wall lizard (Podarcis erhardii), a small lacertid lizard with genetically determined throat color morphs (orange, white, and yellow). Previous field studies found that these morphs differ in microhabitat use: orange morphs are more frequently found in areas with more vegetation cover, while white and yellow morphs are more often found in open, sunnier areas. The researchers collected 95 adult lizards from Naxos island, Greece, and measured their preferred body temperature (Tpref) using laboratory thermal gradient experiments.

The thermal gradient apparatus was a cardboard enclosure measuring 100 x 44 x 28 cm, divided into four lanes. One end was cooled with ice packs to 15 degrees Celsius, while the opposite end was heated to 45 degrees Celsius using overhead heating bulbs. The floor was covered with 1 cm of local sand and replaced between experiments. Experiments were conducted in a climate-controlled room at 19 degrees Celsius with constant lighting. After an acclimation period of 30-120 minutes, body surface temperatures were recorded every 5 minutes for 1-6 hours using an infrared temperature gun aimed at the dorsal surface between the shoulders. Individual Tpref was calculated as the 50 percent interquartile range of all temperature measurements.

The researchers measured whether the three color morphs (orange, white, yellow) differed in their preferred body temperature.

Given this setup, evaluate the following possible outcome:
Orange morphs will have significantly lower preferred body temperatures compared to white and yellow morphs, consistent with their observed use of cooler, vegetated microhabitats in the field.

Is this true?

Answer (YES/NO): YES